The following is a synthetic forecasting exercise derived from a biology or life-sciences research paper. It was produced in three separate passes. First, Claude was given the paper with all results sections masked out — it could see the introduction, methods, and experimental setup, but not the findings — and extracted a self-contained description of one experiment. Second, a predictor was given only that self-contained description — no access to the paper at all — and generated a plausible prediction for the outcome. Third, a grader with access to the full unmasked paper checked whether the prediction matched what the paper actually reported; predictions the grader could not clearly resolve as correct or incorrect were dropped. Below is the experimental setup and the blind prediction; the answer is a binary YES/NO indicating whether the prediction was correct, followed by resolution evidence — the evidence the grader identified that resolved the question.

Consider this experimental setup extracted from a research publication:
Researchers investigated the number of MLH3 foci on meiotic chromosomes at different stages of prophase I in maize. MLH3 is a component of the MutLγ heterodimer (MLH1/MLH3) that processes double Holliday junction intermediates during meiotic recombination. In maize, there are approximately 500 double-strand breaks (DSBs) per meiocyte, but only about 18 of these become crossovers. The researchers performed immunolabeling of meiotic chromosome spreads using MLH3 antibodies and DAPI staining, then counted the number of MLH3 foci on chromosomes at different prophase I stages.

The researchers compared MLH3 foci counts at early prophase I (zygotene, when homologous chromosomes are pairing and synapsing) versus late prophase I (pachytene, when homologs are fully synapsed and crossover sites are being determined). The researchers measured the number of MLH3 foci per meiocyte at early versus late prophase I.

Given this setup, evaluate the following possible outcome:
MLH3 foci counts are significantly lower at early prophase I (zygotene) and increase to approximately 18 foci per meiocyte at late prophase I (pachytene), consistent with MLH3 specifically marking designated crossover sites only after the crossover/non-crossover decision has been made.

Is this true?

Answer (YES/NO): NO